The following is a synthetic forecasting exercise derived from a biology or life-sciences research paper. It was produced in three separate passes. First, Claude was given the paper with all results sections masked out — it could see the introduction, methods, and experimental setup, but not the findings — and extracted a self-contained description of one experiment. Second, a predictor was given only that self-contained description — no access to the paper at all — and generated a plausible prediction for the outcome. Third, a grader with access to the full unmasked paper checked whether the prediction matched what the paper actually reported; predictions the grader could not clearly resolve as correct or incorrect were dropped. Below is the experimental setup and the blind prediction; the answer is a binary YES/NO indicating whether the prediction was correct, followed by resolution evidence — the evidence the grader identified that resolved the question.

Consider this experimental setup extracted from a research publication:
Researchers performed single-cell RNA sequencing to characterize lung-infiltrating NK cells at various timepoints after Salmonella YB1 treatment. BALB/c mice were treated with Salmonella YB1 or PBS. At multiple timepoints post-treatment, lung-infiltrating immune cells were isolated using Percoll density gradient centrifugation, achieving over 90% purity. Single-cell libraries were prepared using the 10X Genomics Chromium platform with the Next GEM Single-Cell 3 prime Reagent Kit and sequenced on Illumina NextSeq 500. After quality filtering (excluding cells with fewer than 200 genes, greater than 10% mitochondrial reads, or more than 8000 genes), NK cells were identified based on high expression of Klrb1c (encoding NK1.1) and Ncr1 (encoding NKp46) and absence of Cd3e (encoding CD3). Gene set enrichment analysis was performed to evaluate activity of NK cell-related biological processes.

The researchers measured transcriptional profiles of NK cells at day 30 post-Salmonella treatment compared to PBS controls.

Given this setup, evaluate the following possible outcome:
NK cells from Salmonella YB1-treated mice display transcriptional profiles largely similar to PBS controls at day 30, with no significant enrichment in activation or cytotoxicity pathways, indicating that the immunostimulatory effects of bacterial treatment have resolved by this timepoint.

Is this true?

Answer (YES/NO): NO